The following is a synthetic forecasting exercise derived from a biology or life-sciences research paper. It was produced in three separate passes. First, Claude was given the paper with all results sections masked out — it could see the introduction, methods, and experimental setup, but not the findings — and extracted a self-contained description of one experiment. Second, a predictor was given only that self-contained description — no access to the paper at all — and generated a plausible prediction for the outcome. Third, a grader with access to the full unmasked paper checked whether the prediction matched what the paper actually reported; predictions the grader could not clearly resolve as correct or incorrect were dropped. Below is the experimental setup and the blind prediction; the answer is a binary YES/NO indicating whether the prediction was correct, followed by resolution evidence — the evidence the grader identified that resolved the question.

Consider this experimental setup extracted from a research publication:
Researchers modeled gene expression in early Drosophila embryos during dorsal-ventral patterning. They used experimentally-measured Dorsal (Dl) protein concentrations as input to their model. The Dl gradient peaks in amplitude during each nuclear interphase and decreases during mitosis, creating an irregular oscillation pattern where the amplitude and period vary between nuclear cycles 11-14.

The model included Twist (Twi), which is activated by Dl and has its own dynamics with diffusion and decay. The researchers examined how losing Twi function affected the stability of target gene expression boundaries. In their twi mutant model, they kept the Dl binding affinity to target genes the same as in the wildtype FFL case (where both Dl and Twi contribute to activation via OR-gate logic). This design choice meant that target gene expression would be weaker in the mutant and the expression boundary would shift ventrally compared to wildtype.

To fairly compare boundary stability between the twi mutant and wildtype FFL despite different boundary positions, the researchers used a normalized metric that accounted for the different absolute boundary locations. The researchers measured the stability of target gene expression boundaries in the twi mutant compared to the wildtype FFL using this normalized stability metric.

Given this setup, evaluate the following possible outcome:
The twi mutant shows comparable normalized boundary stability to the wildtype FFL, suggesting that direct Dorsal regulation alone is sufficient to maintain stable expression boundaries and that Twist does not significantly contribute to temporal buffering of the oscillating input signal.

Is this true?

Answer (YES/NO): NO